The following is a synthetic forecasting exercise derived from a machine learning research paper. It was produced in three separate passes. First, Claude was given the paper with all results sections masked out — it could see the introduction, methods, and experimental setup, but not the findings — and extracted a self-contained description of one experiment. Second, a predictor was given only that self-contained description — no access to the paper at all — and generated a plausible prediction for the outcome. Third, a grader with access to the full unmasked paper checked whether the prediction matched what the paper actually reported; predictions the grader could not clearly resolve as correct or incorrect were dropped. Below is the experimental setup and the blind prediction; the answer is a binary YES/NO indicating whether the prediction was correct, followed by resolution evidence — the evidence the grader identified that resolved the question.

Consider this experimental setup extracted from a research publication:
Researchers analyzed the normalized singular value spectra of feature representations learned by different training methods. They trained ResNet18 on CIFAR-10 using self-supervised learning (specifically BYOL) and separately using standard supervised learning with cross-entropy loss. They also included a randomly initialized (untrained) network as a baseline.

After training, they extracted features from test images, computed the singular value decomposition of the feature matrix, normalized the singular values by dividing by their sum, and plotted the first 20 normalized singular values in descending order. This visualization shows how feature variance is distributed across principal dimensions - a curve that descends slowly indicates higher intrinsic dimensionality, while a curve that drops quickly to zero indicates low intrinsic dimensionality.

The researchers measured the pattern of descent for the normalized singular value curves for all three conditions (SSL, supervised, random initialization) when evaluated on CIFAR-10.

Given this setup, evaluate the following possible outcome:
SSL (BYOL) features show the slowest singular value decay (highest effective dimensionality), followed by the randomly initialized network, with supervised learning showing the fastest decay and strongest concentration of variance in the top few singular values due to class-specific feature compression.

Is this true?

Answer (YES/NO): NO